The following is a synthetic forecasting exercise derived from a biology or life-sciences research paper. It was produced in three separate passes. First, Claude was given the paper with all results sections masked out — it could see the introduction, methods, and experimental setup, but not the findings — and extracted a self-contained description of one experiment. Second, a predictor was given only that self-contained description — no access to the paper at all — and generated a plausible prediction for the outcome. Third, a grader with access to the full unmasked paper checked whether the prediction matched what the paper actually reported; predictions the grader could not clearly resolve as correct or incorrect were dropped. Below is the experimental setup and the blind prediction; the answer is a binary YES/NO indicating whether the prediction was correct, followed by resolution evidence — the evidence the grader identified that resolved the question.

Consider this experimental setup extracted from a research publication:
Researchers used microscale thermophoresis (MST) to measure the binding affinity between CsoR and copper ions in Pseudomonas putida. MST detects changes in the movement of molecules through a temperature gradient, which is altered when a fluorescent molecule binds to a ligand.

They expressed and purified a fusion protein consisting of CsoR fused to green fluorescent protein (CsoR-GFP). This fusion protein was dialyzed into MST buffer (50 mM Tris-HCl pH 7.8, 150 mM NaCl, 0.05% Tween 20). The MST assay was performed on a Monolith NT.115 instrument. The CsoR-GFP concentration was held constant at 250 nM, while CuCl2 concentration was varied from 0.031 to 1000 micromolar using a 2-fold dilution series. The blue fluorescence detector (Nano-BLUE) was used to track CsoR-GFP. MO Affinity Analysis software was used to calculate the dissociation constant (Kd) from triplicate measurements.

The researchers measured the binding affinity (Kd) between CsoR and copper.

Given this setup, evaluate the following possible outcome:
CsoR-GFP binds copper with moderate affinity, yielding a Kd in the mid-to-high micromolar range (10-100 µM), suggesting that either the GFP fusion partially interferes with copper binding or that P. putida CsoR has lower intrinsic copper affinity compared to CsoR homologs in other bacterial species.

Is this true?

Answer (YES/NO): NO